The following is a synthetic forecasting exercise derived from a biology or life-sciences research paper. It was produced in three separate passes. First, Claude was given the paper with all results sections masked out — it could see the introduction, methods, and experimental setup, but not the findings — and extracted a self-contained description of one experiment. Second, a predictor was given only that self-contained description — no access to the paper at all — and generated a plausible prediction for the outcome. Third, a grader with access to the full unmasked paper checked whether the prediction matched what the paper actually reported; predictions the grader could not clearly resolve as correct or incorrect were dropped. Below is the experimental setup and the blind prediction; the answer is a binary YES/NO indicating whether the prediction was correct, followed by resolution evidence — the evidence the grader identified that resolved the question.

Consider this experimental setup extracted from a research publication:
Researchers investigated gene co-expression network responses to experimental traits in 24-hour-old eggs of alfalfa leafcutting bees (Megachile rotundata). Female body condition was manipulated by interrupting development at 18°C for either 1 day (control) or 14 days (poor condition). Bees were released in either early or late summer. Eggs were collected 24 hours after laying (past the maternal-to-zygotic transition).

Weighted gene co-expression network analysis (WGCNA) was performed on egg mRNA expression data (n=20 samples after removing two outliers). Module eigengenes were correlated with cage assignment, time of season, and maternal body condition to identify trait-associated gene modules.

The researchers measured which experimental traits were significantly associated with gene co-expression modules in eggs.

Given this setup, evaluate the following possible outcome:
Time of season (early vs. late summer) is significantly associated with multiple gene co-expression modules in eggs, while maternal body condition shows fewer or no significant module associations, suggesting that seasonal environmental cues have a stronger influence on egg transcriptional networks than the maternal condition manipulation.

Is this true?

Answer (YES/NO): NO